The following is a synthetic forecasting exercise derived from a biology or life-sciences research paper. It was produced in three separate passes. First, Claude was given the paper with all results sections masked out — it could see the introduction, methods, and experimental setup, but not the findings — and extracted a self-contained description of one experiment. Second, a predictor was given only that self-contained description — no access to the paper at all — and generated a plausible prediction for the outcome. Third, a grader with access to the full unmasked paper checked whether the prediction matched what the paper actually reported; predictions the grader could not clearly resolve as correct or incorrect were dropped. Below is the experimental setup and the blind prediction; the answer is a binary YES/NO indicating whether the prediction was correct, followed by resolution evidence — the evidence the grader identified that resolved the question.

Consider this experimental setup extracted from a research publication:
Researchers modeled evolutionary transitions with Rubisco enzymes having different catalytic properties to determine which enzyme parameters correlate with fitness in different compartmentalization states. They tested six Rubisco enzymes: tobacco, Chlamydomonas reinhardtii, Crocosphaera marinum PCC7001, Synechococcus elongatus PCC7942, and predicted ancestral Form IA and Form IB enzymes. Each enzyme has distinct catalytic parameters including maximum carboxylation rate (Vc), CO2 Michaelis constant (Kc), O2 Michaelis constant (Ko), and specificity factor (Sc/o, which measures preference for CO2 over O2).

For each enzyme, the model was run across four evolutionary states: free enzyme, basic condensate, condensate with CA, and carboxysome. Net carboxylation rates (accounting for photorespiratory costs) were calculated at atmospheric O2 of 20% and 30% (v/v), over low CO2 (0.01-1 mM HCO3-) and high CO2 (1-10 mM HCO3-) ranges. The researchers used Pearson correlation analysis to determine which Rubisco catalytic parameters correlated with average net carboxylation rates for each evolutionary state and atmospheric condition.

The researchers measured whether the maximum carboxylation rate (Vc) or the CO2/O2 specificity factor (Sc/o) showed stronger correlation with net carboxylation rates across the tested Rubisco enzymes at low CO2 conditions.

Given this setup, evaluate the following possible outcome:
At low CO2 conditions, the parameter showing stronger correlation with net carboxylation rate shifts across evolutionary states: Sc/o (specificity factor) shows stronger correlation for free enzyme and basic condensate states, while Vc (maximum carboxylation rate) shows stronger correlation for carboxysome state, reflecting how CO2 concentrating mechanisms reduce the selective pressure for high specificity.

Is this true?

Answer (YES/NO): YES